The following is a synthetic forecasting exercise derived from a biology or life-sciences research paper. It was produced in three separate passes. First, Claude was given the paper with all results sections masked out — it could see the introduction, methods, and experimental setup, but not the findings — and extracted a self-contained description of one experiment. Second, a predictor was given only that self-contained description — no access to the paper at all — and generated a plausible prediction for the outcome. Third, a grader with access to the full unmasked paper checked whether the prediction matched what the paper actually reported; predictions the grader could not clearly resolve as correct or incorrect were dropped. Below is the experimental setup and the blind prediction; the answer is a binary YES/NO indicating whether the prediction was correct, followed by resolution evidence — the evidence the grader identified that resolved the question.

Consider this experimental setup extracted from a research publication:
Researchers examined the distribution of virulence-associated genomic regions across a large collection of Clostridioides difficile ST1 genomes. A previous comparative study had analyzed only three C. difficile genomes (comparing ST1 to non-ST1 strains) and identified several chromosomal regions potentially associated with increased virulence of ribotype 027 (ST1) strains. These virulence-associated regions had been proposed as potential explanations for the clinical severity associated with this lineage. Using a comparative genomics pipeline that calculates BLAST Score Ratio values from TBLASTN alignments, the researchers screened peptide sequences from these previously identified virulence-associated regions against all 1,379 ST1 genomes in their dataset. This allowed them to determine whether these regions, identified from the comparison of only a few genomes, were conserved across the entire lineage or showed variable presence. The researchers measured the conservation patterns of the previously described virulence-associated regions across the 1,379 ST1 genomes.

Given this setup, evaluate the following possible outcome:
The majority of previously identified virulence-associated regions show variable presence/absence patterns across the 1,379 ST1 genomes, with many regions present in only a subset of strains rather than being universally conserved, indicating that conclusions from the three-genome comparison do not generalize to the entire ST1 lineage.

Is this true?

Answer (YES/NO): NO